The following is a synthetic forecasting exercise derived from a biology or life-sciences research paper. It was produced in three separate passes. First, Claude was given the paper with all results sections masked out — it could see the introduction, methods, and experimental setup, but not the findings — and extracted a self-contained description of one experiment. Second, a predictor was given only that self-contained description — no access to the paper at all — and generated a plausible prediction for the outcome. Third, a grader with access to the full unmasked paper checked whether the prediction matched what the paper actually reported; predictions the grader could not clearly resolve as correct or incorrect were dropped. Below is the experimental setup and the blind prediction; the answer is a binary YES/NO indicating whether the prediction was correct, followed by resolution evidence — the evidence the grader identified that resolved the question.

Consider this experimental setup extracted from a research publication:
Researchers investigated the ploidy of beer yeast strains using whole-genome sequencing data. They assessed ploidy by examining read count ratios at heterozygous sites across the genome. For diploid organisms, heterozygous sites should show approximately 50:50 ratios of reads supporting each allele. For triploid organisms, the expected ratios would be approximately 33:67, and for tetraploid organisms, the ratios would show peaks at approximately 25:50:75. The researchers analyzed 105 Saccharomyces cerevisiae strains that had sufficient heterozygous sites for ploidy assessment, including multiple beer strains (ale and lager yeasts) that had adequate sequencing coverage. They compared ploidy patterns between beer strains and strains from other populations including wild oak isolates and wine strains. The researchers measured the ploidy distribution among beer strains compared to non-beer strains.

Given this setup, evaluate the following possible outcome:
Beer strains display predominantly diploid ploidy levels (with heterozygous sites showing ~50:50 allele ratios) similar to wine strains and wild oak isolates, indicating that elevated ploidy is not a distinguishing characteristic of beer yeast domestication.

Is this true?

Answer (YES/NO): NO